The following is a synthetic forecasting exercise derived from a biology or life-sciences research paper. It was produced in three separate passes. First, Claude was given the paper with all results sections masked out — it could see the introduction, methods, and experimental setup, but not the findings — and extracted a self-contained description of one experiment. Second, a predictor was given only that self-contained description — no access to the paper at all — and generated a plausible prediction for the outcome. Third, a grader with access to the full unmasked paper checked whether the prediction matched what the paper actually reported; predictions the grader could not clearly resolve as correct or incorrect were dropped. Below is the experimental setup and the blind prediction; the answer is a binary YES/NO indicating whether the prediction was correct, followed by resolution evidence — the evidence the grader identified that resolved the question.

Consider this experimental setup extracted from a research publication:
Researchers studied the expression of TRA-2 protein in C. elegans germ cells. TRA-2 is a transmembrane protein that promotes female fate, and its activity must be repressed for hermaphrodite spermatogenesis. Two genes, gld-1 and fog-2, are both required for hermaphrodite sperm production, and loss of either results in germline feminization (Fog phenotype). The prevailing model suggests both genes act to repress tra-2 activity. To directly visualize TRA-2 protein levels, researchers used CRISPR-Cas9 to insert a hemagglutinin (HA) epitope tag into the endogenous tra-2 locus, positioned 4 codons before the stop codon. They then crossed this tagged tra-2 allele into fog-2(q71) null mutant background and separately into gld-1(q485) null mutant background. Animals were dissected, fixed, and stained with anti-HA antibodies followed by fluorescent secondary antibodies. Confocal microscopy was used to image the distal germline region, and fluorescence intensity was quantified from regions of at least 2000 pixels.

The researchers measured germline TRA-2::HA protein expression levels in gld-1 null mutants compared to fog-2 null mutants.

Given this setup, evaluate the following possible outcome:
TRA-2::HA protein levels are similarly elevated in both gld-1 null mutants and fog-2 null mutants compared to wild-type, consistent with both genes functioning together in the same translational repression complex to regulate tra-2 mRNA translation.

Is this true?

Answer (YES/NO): NO